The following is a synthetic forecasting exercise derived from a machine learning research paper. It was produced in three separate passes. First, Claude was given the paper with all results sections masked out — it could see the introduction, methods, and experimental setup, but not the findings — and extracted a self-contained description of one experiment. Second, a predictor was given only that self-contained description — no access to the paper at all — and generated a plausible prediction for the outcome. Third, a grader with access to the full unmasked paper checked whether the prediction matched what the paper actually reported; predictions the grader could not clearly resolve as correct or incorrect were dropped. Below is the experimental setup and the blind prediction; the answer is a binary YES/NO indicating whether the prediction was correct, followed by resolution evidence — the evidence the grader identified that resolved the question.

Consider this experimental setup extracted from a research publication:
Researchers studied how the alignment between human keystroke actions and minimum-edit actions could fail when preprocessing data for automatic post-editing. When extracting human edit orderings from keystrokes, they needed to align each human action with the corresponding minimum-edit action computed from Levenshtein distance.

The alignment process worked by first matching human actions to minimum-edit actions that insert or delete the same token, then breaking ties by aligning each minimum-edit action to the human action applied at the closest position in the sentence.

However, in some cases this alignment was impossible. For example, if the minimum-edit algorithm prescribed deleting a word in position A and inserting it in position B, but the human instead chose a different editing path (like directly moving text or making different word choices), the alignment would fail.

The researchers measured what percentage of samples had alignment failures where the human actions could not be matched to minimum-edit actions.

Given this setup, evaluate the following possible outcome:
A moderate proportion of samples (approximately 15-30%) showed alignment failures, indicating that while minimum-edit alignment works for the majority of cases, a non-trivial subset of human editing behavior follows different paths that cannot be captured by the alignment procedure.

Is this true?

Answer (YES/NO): NO